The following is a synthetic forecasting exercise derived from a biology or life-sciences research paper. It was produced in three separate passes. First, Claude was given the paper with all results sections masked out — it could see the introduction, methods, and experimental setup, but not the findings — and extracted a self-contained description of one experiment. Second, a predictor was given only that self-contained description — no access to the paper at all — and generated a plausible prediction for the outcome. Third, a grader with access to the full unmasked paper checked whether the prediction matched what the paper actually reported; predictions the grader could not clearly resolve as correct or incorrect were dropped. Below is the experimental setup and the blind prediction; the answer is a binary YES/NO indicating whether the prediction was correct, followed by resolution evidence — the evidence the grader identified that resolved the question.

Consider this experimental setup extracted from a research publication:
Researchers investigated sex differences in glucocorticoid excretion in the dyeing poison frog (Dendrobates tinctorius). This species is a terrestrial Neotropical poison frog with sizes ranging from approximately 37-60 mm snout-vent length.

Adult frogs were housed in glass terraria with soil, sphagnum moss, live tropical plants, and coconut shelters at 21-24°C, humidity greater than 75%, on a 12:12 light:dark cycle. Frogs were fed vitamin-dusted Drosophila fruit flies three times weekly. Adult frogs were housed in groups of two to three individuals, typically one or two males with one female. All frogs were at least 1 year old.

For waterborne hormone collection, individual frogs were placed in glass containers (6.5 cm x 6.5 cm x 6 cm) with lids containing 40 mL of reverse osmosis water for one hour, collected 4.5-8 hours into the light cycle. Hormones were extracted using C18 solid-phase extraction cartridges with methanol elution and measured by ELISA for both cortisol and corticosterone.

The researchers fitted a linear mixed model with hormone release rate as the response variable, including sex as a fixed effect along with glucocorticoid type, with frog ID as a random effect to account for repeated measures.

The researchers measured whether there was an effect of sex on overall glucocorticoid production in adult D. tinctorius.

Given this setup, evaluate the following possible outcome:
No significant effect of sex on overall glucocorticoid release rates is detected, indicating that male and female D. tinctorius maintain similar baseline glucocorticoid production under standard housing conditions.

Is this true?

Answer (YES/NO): YES